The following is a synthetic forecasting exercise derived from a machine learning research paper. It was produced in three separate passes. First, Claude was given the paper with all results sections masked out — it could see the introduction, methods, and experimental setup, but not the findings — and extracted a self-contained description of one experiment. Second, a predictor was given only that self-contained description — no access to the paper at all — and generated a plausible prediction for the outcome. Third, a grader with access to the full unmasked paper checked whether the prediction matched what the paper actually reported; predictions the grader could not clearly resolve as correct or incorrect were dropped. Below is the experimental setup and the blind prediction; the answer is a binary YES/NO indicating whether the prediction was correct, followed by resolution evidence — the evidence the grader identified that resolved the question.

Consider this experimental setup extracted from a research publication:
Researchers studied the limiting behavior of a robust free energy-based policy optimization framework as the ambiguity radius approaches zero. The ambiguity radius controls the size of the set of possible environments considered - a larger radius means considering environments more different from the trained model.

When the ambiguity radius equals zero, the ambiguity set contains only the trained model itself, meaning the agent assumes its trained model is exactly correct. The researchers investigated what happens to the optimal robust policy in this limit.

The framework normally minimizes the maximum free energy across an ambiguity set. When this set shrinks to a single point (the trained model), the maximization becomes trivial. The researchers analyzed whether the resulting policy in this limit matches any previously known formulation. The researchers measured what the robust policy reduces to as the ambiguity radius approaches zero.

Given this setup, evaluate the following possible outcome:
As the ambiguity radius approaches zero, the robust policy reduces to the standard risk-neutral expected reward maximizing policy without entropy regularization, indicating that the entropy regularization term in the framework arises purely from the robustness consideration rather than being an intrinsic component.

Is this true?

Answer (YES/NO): NO